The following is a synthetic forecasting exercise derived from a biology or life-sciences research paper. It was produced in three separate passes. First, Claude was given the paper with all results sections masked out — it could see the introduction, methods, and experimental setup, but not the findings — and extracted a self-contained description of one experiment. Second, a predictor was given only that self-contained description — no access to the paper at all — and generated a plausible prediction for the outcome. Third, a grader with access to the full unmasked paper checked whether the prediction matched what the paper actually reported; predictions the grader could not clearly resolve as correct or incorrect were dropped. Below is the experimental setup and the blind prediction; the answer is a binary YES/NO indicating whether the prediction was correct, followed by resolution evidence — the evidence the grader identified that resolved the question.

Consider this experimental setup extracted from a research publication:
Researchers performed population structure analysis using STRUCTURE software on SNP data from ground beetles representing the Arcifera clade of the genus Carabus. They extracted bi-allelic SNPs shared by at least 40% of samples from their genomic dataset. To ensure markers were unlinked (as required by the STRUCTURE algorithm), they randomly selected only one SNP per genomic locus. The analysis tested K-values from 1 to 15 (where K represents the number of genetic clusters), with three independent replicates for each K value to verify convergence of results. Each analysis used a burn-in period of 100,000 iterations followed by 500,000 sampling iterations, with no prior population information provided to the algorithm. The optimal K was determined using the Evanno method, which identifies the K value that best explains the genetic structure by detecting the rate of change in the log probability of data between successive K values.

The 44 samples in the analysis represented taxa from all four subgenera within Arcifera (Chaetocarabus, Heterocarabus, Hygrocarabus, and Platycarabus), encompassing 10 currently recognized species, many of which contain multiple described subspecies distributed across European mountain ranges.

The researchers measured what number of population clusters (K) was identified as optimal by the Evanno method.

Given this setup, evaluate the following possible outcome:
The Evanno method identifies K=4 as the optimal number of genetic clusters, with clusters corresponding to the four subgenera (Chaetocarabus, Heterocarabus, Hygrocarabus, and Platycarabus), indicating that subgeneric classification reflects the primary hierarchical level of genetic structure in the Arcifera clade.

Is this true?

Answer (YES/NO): NO